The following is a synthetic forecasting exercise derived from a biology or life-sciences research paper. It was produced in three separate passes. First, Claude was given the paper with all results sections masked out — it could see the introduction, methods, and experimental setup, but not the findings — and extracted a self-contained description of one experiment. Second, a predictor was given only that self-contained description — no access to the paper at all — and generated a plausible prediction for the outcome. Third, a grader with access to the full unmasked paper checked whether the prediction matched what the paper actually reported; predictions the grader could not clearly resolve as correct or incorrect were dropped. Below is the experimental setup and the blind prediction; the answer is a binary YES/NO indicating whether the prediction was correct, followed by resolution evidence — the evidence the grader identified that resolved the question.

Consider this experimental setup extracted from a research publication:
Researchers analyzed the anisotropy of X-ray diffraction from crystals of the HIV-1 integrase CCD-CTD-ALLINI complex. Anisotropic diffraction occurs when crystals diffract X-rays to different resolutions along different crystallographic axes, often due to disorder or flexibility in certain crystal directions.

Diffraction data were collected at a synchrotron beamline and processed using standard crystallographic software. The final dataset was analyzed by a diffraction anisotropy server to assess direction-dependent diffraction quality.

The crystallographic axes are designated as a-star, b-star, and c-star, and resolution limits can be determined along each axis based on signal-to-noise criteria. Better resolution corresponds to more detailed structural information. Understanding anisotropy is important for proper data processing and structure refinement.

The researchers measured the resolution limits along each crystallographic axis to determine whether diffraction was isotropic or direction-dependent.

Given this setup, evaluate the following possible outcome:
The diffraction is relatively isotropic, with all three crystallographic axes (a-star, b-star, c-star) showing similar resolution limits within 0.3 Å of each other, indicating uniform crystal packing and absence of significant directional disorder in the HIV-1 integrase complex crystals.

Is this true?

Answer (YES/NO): NO